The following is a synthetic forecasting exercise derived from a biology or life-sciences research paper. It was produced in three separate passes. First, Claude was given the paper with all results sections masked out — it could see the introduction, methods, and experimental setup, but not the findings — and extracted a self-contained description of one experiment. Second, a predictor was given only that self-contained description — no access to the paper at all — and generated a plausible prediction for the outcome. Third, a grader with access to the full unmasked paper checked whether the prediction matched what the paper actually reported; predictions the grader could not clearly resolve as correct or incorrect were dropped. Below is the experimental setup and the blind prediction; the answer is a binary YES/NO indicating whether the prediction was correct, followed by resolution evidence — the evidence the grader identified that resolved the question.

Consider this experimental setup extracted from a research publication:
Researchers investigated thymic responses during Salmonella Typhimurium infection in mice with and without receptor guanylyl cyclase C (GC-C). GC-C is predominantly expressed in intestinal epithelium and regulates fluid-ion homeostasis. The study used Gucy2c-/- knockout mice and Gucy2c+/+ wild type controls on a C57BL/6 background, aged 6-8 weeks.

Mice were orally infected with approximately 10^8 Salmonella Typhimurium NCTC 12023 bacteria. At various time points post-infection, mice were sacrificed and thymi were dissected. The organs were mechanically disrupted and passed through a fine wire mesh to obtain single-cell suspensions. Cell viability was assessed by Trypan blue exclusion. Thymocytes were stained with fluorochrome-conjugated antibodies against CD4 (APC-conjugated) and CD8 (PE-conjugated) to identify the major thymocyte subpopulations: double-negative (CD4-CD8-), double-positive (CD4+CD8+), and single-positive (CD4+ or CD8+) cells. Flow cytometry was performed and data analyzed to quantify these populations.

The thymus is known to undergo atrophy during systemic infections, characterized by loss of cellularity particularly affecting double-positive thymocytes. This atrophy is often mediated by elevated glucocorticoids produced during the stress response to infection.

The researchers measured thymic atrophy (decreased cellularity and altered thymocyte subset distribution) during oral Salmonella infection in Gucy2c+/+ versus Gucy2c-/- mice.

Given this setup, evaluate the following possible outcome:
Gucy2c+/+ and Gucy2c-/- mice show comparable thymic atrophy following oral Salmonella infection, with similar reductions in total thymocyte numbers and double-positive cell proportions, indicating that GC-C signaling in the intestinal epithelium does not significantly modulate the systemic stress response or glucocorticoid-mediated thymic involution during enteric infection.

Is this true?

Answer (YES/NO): NO